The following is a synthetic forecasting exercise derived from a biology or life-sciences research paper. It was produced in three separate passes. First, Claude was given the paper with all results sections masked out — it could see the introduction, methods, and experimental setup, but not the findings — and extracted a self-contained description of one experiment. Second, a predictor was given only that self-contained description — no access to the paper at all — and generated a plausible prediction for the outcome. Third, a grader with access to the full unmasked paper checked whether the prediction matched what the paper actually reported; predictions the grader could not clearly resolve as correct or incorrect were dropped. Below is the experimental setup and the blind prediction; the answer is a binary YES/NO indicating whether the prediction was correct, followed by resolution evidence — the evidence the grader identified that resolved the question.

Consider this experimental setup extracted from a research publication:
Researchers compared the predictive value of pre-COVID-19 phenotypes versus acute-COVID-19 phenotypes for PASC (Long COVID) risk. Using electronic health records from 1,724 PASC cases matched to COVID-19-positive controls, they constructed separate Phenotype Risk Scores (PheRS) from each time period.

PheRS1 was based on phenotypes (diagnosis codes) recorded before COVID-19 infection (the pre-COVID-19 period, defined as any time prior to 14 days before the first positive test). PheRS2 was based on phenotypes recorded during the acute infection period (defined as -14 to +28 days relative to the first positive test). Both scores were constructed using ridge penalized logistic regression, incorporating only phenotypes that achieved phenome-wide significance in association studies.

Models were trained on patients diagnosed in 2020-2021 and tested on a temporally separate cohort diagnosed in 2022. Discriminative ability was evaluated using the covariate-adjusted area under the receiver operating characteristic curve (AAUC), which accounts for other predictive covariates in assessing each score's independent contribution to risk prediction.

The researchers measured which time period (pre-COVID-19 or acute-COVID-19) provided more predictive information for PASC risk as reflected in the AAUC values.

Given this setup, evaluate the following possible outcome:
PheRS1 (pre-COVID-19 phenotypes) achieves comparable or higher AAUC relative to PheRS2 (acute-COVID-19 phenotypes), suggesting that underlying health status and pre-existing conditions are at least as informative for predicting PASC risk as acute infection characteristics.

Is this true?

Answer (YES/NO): NO